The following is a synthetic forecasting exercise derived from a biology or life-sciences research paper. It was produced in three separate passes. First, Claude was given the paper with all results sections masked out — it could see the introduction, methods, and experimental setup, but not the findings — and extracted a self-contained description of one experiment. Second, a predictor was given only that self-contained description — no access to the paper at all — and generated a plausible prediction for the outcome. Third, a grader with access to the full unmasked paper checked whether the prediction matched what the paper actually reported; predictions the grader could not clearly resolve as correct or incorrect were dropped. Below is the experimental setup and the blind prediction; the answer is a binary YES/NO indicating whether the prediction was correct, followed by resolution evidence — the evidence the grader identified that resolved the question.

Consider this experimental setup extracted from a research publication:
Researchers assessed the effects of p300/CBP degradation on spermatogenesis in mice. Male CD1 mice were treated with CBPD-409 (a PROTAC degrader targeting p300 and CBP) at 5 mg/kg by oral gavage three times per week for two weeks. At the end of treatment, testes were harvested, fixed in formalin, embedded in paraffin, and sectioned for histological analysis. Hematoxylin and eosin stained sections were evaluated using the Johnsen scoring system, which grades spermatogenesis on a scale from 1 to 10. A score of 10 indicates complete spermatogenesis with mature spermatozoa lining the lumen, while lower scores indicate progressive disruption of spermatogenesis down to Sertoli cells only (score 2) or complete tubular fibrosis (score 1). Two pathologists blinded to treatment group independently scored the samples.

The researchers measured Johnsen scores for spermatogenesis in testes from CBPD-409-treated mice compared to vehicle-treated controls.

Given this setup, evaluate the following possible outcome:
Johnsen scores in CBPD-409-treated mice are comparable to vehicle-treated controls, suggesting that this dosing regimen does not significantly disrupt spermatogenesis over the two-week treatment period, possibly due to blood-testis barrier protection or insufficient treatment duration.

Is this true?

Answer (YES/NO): NO